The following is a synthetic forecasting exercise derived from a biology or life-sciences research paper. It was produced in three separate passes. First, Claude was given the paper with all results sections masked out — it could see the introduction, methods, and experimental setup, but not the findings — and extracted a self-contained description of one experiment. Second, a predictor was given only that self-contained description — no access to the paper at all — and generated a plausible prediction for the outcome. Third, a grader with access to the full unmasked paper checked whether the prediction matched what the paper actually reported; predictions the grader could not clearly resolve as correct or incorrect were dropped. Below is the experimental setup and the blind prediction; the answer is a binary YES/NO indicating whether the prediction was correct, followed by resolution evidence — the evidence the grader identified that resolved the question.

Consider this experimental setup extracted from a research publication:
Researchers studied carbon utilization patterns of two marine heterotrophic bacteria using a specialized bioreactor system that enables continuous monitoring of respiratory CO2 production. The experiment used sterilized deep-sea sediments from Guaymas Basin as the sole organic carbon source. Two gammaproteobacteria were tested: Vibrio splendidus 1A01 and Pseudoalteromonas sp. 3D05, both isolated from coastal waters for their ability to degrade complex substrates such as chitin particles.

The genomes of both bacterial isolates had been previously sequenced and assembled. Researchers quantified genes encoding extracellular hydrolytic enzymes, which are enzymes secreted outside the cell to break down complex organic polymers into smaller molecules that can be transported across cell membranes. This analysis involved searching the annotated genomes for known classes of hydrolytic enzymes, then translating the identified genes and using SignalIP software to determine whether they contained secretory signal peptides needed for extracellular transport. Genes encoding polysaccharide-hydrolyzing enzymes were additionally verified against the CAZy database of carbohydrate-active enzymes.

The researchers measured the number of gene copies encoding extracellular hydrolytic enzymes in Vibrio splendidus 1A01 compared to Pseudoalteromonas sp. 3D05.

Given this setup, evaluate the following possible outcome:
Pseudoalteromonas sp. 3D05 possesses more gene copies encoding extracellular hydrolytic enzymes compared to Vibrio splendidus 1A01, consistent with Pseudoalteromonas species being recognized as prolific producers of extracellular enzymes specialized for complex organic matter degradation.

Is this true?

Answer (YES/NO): YES